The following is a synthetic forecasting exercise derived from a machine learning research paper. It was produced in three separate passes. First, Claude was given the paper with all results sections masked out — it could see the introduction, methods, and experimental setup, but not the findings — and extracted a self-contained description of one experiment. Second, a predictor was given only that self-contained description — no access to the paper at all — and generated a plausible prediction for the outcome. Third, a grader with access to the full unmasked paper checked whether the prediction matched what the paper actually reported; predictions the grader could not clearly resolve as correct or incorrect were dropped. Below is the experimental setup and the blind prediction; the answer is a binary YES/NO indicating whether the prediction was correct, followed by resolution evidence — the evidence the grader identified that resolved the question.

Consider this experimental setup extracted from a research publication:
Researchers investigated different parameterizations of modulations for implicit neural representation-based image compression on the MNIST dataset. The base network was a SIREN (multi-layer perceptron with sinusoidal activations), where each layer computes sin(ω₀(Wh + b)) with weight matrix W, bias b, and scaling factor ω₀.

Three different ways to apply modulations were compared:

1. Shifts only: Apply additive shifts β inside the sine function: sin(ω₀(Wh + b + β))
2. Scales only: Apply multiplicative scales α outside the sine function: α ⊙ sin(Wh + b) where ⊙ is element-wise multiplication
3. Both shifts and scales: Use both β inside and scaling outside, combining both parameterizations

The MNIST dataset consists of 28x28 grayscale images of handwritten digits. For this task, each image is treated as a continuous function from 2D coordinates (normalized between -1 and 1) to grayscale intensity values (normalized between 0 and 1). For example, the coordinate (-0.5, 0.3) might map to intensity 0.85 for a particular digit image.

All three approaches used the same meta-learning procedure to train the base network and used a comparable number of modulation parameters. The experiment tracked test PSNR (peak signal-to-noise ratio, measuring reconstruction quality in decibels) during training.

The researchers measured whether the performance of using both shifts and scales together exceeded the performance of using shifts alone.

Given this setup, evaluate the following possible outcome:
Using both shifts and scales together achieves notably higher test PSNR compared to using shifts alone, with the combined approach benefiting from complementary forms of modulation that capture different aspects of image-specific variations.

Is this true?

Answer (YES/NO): NO